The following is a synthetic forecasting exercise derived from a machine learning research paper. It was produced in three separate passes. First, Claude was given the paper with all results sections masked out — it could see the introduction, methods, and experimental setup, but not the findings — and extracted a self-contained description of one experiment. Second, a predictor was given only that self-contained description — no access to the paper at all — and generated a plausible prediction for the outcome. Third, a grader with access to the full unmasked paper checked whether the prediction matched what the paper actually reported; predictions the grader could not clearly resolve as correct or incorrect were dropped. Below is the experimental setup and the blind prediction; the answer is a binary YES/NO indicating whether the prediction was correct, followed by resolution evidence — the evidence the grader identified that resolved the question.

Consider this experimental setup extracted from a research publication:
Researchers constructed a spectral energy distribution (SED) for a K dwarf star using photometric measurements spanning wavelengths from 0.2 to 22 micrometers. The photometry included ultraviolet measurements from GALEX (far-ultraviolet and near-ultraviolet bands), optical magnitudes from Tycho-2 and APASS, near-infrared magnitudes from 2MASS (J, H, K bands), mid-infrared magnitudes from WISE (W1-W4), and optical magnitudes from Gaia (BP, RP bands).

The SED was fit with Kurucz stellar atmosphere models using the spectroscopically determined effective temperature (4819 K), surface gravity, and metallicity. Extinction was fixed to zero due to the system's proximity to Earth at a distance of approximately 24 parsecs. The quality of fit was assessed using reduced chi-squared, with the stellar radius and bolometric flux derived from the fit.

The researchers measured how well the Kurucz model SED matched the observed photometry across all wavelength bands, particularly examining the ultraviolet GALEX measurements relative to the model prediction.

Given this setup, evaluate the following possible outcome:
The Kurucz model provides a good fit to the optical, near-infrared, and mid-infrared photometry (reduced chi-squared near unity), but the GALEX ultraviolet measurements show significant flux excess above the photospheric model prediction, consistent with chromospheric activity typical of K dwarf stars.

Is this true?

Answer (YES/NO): YES